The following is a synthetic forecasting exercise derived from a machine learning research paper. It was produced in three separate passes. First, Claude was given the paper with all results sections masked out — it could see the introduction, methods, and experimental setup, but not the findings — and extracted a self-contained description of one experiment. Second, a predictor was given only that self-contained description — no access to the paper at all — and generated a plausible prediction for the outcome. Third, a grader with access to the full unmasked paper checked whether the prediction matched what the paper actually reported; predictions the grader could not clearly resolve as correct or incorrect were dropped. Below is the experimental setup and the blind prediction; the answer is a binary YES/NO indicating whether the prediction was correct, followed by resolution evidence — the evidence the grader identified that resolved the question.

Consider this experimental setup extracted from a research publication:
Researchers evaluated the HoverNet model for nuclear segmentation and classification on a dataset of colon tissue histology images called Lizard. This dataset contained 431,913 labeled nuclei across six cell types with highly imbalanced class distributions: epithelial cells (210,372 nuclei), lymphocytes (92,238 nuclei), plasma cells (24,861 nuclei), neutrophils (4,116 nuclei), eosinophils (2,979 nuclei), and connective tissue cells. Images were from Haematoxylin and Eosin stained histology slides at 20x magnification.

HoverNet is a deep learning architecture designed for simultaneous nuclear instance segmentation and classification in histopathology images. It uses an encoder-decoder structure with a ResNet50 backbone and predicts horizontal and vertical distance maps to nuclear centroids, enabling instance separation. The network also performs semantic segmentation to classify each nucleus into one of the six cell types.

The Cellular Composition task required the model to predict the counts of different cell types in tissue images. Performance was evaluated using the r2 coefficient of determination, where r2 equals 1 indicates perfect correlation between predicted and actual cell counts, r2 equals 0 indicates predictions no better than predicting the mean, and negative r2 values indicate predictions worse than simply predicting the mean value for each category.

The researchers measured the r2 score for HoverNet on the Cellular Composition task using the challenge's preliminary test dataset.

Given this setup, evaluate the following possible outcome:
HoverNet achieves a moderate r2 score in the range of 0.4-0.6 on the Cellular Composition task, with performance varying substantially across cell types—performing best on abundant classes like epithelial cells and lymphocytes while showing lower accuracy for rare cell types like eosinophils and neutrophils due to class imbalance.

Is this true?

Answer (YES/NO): NO